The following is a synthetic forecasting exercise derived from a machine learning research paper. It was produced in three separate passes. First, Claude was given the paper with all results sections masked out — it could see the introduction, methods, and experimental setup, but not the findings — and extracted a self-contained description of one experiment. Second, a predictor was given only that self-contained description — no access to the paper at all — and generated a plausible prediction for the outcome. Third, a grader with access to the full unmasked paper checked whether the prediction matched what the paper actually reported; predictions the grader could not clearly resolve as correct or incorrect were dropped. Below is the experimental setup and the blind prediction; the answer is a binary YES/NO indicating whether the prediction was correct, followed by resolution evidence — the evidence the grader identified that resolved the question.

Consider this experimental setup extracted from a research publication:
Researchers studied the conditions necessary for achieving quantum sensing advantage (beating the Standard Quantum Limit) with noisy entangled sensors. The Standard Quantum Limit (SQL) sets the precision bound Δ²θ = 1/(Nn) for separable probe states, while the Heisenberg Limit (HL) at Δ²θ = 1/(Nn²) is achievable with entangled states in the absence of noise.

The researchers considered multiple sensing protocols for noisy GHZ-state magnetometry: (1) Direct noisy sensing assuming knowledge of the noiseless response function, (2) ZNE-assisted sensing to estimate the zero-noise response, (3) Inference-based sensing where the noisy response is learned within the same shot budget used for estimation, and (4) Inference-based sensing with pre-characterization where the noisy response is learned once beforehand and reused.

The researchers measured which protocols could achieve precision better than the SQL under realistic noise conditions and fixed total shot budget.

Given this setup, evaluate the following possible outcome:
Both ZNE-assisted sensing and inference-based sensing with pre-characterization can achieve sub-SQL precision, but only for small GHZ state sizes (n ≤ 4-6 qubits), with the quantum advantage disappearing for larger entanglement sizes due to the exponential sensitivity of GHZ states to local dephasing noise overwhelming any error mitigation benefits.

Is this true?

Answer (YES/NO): NO